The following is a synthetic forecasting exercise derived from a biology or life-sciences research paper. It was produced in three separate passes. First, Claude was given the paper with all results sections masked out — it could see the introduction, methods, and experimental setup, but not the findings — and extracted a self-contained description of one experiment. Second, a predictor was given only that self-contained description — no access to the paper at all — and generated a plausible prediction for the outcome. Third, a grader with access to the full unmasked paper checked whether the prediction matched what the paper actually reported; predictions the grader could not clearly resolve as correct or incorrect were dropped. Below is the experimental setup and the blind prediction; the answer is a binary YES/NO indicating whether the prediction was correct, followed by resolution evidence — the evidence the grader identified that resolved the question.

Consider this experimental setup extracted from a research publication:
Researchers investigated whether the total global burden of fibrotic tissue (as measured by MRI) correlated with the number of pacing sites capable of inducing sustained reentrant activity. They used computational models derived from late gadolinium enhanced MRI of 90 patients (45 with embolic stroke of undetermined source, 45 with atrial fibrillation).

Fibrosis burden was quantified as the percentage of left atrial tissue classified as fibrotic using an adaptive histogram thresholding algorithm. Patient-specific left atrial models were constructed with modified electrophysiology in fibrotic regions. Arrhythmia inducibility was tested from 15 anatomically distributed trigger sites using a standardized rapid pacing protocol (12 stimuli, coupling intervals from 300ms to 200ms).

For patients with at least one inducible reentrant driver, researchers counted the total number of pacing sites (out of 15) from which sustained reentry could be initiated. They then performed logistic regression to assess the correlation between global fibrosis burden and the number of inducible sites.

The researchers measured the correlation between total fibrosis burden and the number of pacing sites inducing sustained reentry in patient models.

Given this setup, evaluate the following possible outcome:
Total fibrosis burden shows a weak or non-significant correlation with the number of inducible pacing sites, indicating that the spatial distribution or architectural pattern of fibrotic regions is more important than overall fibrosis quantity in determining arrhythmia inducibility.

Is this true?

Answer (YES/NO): NO